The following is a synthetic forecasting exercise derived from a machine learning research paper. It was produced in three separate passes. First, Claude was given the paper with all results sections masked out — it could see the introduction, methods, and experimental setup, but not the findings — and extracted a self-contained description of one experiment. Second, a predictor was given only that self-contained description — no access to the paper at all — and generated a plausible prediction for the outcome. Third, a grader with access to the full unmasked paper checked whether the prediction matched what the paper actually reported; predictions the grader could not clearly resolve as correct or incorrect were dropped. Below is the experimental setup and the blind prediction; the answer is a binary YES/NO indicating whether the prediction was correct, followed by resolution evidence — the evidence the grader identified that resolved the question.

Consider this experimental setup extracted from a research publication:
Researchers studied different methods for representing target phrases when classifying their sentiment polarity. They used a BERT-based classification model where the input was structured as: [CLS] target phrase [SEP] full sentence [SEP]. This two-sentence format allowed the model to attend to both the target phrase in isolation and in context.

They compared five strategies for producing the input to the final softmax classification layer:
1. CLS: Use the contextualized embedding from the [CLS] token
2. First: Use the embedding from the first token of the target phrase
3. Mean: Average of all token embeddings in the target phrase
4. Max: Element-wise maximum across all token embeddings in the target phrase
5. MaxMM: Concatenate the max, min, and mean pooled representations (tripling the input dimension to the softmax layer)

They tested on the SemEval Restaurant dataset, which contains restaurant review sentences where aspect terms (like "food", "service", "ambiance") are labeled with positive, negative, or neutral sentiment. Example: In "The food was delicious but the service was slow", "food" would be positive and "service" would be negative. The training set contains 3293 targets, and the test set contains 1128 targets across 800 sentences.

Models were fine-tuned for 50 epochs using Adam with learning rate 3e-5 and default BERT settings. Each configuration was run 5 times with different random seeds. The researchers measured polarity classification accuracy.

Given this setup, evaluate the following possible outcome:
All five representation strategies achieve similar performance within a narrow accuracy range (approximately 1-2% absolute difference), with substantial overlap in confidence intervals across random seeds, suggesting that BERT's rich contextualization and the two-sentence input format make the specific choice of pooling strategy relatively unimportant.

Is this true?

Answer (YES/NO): NO